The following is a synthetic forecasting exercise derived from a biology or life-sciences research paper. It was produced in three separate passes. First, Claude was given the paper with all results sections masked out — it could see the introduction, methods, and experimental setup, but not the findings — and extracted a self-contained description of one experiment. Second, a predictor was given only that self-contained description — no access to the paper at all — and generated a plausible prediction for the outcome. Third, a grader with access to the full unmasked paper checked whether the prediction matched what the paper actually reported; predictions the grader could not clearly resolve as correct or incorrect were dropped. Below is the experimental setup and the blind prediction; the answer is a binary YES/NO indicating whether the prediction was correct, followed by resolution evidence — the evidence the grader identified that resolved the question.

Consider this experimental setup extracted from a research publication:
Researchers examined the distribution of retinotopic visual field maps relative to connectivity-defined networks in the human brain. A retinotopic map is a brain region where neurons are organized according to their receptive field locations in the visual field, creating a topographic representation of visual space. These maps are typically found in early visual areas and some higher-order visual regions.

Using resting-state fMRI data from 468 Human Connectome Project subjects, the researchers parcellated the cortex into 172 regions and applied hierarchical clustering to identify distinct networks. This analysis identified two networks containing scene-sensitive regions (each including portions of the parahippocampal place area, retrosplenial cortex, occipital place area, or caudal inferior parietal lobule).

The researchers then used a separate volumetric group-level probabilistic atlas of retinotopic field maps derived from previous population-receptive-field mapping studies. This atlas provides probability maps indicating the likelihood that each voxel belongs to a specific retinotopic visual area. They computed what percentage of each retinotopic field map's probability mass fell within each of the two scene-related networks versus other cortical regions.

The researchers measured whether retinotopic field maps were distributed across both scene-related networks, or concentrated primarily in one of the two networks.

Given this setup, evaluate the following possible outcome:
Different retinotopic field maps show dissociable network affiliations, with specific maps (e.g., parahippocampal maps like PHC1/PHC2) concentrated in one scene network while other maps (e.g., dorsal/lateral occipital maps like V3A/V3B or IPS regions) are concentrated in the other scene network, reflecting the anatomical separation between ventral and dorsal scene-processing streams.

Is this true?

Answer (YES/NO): NO